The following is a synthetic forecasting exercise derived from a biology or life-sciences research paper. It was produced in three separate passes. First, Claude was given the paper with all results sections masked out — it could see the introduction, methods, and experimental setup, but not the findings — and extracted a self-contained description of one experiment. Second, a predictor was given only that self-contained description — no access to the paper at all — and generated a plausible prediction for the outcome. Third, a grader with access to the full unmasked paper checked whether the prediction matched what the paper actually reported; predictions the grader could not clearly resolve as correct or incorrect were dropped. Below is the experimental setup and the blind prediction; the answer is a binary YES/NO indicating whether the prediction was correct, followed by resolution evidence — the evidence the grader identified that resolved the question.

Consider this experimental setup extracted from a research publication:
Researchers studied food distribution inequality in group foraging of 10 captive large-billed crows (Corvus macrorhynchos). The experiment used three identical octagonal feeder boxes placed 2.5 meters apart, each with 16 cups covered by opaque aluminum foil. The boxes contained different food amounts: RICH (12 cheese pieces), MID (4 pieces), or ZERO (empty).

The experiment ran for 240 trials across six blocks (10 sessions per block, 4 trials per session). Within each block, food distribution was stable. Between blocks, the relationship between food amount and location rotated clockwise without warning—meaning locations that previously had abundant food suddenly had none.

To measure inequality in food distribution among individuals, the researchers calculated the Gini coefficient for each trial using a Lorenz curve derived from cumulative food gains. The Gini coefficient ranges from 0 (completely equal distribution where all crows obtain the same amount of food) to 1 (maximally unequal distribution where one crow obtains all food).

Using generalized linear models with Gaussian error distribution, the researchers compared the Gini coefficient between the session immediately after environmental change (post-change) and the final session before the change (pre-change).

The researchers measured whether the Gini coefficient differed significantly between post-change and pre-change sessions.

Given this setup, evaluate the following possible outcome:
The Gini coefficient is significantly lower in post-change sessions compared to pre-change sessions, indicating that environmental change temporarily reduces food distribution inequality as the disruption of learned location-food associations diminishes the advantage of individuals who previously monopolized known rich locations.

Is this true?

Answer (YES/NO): NO